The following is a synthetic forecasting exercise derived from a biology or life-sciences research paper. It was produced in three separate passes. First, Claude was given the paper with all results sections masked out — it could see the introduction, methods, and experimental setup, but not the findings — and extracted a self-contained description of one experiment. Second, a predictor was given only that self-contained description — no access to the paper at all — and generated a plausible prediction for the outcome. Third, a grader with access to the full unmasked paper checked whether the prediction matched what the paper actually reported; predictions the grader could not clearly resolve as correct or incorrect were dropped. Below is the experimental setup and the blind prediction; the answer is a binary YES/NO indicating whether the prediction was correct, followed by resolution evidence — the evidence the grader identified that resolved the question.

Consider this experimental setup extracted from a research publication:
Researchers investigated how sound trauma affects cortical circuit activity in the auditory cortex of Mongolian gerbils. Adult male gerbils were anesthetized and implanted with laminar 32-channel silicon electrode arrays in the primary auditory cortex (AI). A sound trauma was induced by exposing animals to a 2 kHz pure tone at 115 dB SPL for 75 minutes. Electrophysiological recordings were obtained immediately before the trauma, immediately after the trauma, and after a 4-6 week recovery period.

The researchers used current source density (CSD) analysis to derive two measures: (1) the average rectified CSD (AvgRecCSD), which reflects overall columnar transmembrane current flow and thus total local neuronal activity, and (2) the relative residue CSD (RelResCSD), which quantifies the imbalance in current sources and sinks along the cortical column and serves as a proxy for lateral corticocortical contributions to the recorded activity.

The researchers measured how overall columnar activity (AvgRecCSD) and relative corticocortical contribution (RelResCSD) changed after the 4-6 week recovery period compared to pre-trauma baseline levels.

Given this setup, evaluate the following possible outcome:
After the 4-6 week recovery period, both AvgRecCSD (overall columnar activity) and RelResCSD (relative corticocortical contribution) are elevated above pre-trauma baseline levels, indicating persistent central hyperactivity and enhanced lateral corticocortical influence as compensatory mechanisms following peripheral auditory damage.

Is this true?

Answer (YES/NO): NO